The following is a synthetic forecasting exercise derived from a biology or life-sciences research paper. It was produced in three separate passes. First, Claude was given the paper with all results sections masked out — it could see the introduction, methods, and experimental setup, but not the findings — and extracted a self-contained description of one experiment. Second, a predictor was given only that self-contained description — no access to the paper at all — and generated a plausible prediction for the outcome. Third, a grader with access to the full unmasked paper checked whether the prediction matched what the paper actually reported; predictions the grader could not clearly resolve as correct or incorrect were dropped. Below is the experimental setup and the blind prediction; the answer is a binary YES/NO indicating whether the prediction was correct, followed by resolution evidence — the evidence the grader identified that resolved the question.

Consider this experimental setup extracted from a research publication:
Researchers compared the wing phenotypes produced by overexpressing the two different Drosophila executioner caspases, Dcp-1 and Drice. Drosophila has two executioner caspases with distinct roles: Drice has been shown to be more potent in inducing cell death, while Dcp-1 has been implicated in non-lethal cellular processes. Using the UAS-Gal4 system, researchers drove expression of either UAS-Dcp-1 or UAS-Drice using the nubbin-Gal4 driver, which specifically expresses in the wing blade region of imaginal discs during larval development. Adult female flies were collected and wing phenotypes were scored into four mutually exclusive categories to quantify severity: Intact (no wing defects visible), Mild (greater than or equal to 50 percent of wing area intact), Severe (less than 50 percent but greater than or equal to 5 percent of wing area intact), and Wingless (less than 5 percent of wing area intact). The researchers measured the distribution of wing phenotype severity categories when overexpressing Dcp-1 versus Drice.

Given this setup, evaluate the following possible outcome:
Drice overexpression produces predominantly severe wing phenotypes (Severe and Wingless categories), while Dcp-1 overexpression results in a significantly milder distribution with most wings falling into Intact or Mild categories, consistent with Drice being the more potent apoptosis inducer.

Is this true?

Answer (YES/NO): NO